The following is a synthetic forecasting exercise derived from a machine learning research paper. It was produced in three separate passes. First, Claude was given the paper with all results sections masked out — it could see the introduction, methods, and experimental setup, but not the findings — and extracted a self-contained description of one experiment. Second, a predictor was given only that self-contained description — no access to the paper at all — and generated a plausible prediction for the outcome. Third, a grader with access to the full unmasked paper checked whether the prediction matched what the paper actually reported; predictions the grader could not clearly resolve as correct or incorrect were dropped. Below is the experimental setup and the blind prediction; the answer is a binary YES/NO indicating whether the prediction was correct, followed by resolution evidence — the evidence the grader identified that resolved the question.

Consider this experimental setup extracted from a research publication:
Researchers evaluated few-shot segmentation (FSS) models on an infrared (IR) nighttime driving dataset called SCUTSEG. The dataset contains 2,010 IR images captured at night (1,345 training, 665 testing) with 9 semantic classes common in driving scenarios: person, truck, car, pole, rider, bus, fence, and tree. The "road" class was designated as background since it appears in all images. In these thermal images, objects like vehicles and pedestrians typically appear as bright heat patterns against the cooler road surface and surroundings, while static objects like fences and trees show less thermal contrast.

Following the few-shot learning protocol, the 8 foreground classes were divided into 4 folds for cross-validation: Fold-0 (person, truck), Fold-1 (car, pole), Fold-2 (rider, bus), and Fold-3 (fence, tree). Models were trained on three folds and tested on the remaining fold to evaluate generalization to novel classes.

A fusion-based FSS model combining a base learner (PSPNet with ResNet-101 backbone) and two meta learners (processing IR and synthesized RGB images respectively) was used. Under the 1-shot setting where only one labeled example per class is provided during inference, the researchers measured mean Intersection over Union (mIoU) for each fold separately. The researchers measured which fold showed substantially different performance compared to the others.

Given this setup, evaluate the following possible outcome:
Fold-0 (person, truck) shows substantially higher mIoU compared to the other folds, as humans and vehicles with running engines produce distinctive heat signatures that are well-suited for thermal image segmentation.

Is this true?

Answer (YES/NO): NO